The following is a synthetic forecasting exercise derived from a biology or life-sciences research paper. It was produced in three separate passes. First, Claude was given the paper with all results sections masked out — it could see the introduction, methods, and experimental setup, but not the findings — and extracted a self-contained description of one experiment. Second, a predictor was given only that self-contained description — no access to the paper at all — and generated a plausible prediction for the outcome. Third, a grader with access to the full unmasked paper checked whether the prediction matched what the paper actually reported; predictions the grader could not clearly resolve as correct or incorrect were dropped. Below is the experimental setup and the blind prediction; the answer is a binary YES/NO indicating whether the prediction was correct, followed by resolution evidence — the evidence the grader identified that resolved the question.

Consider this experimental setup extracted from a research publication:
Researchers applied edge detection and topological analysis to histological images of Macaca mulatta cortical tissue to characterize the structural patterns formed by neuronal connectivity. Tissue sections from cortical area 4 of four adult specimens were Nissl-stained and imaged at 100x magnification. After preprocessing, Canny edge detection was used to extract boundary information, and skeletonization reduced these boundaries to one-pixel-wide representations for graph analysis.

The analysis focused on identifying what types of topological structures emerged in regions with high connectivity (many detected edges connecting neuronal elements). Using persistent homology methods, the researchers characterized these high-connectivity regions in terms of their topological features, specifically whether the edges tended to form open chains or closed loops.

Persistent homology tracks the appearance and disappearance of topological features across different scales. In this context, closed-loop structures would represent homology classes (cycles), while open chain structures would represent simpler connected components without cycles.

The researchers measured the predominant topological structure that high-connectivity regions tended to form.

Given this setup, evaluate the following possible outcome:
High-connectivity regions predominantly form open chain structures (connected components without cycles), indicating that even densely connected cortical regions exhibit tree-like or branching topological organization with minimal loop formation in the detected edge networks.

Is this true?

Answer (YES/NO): NO